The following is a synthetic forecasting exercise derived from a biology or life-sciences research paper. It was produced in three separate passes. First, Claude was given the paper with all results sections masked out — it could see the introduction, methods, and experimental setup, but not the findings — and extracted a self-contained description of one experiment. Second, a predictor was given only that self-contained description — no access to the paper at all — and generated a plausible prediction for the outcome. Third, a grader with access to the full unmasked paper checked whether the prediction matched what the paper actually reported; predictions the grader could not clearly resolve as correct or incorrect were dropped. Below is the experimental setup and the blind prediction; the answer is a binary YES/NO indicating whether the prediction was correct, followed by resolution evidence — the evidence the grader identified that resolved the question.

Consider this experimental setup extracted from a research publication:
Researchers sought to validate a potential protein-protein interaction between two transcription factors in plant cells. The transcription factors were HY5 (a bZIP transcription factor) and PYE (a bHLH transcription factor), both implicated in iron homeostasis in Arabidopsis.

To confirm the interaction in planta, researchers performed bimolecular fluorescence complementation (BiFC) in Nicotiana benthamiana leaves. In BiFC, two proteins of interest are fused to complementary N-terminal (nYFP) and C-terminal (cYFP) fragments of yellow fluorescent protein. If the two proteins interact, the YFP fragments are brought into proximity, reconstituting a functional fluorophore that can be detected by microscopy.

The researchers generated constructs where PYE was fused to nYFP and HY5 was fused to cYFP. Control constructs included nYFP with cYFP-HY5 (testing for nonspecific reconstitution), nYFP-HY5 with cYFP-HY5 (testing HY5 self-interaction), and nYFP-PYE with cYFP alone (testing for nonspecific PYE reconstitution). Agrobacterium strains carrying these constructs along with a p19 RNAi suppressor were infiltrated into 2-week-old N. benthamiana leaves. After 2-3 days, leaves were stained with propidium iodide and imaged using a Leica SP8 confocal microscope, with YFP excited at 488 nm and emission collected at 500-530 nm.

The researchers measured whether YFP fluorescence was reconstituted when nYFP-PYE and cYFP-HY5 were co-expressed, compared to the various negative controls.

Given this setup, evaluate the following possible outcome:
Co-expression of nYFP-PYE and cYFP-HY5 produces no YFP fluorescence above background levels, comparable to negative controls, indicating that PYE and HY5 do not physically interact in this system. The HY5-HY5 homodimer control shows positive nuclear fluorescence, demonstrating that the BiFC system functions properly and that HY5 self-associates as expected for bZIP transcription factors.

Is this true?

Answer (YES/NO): NO